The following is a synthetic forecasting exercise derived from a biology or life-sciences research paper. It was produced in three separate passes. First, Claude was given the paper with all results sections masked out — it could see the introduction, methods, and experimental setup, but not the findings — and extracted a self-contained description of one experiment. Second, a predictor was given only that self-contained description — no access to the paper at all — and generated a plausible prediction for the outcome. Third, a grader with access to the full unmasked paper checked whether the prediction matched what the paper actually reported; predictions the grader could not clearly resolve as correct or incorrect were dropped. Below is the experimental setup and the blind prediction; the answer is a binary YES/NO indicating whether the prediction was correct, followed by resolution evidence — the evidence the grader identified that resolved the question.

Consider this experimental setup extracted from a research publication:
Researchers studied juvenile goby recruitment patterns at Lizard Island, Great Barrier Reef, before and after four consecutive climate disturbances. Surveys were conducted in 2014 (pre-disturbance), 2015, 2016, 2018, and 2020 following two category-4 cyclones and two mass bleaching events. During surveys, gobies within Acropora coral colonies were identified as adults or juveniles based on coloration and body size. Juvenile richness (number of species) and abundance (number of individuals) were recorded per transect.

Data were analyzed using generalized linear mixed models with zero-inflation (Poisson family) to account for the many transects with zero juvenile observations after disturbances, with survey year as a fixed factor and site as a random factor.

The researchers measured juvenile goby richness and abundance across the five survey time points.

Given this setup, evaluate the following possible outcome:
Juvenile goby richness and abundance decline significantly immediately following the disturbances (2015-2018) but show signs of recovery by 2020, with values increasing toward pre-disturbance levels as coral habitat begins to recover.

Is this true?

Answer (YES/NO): YES